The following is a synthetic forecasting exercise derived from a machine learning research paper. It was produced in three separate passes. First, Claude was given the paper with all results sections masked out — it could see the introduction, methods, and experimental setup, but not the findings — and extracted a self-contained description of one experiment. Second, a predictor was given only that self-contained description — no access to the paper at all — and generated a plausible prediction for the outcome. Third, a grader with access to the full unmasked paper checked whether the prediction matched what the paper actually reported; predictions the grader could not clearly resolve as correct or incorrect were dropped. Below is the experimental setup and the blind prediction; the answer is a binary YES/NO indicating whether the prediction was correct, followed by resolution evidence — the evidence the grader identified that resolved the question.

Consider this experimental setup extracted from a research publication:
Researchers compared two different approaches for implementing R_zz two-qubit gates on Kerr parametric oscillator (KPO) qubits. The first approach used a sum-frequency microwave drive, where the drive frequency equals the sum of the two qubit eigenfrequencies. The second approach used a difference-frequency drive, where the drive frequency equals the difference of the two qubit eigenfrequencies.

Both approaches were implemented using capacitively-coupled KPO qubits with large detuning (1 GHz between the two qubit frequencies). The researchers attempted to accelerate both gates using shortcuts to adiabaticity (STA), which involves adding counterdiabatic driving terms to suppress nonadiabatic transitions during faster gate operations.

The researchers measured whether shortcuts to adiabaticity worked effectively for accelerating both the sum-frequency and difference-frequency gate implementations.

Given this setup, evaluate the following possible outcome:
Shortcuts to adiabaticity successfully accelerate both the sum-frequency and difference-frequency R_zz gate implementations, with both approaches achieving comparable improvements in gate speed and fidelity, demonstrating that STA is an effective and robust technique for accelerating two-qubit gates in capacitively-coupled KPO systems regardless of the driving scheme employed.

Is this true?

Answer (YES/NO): NO